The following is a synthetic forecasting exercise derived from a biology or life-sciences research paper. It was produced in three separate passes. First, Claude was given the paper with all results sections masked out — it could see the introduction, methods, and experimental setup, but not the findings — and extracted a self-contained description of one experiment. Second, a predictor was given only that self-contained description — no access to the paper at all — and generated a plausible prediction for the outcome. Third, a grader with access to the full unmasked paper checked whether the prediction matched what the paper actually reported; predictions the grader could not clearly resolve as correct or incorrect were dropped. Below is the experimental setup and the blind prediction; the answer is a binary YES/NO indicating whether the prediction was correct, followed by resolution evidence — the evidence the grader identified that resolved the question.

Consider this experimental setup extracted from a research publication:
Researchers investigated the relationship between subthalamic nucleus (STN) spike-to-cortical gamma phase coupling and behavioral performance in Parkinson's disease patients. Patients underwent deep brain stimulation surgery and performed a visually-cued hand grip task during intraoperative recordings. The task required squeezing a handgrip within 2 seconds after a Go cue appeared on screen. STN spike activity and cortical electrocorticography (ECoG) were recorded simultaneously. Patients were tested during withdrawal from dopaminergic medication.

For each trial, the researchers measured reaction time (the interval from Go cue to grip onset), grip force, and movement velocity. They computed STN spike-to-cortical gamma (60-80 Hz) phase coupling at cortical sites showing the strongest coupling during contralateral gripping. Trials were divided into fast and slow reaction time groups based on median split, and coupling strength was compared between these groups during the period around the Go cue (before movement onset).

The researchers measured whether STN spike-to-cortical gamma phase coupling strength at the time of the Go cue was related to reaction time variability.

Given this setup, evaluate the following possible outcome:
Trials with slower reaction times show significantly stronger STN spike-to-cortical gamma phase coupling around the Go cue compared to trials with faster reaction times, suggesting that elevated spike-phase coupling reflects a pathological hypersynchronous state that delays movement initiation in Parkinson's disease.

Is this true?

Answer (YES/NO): NO